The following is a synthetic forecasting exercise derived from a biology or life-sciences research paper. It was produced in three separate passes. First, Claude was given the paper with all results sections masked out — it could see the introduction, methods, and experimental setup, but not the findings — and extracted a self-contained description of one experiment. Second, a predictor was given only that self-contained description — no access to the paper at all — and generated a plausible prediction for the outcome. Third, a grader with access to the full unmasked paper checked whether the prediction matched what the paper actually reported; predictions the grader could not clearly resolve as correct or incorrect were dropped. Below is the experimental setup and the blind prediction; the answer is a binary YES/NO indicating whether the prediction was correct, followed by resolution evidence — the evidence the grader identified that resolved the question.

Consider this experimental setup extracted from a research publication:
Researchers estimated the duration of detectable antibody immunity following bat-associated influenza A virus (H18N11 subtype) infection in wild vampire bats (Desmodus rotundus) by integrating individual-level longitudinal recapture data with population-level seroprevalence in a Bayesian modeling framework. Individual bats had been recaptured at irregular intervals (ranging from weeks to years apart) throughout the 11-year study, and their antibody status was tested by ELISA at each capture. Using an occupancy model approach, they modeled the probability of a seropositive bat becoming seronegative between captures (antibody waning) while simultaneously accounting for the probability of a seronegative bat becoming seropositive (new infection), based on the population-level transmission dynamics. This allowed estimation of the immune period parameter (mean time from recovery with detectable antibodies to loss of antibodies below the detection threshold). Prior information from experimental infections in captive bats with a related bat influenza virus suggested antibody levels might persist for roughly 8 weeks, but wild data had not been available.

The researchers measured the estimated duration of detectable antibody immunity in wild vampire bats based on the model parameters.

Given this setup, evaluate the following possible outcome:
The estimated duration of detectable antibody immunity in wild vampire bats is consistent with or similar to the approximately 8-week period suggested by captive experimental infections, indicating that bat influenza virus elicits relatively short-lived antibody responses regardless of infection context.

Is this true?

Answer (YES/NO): NO